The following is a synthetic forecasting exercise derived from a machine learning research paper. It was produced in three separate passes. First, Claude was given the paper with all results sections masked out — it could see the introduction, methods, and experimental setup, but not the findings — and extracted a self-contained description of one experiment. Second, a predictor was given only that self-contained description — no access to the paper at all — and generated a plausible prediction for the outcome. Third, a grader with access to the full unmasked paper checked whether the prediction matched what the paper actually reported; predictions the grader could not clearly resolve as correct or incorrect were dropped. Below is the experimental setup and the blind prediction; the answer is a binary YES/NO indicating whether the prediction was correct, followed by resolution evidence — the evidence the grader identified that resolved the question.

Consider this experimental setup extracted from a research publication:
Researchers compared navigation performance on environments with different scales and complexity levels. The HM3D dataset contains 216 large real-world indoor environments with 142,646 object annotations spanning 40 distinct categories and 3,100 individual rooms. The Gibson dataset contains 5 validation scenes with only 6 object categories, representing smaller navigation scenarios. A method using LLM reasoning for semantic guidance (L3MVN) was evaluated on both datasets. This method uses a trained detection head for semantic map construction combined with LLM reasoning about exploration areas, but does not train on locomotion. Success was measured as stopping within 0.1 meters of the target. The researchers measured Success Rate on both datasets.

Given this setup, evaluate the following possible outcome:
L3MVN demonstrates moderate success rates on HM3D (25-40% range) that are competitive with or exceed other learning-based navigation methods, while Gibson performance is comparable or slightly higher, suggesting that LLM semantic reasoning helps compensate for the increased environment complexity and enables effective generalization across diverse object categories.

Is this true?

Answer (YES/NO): NO